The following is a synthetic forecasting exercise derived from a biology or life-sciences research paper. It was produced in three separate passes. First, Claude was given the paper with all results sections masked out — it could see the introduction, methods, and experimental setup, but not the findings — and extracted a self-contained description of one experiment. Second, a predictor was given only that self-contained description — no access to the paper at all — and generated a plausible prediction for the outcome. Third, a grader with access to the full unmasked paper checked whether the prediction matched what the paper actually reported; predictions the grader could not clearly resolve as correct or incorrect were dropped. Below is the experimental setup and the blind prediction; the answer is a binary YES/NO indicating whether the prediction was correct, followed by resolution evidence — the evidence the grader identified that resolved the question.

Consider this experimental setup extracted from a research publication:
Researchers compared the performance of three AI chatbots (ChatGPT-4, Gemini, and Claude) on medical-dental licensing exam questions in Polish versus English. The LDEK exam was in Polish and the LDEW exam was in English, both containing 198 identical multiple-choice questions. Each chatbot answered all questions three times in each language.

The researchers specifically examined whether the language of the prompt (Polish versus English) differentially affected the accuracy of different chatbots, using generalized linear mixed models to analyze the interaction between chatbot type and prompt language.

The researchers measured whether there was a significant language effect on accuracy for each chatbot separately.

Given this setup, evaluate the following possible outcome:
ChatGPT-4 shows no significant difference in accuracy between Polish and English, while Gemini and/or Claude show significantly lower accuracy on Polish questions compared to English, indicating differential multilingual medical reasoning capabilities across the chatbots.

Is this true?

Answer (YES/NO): YES